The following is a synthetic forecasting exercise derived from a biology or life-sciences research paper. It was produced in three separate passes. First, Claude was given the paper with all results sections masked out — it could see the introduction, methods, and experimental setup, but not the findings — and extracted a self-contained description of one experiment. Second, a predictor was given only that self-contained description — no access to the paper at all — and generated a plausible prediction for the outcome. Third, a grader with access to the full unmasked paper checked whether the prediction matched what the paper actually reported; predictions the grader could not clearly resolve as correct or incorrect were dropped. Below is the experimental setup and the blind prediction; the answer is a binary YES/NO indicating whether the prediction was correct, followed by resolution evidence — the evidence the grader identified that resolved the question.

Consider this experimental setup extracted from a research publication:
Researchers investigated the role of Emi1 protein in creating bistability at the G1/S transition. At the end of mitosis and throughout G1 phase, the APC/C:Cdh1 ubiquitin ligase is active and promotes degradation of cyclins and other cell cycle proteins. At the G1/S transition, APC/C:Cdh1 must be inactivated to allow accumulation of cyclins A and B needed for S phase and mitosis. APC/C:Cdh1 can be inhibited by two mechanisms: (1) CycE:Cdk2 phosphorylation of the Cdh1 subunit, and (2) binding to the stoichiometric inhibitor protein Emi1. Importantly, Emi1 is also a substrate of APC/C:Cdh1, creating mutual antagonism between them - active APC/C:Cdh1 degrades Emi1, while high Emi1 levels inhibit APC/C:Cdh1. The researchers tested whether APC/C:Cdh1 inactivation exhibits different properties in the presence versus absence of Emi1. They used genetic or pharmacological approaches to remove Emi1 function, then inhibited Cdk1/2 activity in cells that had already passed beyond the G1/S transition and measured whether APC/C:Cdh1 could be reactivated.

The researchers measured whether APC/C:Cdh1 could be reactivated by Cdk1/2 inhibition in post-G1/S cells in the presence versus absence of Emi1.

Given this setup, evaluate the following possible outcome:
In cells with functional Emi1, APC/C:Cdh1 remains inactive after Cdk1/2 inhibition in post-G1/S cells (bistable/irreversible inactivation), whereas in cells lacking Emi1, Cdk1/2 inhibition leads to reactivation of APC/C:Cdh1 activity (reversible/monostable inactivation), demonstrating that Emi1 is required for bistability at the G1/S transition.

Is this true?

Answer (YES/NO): YES